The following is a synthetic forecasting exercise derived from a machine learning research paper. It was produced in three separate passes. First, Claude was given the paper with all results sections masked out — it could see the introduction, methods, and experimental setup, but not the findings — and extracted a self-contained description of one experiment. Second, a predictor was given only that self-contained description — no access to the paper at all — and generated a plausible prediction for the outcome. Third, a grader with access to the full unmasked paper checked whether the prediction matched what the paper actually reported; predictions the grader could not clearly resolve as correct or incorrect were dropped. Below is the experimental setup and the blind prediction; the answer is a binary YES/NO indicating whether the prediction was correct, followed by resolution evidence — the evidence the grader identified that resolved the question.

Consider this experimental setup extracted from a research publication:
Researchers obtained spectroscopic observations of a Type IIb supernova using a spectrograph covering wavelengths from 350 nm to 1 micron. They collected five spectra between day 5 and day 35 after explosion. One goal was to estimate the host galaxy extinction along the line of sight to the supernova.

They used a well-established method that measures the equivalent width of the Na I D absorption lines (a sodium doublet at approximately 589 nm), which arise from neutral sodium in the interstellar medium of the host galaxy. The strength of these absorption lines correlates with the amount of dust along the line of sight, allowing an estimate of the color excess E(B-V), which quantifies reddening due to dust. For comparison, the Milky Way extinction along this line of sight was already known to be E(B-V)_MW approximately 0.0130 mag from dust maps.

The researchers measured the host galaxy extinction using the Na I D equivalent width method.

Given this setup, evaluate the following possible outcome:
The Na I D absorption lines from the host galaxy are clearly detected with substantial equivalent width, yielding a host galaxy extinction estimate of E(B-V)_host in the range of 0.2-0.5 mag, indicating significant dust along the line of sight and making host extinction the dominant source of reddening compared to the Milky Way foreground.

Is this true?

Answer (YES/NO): NO